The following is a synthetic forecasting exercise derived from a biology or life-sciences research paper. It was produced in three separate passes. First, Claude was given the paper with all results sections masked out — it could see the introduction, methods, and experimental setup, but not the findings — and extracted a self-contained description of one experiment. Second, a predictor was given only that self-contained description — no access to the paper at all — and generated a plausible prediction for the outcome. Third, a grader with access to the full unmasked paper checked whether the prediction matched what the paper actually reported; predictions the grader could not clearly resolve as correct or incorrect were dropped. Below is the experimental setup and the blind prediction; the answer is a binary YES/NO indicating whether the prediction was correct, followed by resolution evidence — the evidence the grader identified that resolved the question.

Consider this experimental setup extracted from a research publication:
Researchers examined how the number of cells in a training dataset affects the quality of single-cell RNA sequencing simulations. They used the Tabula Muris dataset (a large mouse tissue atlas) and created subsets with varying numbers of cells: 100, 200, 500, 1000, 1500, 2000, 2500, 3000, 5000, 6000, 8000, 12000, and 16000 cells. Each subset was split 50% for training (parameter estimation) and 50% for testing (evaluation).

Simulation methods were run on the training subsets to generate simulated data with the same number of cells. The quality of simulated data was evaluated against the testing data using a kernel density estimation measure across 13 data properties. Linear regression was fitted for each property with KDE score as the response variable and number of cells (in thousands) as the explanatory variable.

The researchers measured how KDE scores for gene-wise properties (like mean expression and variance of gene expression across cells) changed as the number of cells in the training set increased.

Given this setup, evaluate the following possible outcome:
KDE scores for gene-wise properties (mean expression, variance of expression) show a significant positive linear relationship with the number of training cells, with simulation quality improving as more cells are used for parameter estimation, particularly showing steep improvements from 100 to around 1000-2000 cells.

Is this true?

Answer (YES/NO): NO